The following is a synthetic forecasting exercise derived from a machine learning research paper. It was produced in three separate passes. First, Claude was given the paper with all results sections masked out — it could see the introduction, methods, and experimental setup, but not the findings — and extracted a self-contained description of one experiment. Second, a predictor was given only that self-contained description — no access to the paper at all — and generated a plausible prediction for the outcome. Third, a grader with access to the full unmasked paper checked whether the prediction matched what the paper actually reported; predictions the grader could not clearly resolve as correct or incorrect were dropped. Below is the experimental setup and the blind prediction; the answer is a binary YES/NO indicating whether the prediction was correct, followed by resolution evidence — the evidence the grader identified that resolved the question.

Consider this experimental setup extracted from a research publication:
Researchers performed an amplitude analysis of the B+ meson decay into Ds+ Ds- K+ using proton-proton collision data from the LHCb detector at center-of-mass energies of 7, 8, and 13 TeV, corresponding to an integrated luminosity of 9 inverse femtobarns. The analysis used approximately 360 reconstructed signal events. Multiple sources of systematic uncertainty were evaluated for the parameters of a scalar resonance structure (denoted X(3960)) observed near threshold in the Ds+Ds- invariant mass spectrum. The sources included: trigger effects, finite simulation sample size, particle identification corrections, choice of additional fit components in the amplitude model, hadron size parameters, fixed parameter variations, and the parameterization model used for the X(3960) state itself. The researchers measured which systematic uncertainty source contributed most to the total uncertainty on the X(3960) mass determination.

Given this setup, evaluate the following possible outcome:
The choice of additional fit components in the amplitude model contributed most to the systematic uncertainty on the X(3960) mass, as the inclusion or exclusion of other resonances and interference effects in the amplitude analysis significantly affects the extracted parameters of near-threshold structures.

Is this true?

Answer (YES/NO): NO